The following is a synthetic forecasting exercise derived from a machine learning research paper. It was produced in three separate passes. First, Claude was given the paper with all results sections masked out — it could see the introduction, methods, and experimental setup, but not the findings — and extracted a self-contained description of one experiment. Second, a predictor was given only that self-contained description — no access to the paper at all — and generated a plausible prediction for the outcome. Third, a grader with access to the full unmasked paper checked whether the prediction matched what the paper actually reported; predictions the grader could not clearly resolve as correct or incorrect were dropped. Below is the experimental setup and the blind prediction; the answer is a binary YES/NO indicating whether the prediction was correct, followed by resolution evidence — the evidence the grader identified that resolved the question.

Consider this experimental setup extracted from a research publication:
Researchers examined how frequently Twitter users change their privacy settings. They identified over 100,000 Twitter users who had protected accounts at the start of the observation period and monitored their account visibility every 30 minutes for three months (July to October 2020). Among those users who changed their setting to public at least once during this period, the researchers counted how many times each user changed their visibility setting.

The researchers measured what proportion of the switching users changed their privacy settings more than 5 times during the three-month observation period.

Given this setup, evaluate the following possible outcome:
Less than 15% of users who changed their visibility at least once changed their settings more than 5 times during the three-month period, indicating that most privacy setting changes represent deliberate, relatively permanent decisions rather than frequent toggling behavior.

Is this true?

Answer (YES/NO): NO